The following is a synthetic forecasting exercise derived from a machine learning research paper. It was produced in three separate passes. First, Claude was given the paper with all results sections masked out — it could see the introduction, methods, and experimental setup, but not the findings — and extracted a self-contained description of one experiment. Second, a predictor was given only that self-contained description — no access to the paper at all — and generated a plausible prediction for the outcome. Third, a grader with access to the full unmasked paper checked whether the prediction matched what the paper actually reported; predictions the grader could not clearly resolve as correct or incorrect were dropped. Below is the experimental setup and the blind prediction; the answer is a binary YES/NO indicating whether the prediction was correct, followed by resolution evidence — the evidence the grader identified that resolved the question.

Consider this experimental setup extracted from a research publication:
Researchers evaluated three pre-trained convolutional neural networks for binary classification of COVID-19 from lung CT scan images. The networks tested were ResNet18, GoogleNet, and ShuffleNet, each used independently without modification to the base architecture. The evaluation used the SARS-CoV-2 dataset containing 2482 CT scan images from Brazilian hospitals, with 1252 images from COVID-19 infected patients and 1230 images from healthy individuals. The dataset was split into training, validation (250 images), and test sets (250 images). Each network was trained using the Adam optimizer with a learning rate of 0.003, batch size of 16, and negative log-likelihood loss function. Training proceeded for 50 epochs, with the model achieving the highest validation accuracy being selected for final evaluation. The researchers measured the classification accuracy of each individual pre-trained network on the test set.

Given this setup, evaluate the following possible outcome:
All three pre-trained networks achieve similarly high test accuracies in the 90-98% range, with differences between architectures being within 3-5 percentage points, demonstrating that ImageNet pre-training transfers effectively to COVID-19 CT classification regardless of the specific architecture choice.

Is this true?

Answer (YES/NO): YES